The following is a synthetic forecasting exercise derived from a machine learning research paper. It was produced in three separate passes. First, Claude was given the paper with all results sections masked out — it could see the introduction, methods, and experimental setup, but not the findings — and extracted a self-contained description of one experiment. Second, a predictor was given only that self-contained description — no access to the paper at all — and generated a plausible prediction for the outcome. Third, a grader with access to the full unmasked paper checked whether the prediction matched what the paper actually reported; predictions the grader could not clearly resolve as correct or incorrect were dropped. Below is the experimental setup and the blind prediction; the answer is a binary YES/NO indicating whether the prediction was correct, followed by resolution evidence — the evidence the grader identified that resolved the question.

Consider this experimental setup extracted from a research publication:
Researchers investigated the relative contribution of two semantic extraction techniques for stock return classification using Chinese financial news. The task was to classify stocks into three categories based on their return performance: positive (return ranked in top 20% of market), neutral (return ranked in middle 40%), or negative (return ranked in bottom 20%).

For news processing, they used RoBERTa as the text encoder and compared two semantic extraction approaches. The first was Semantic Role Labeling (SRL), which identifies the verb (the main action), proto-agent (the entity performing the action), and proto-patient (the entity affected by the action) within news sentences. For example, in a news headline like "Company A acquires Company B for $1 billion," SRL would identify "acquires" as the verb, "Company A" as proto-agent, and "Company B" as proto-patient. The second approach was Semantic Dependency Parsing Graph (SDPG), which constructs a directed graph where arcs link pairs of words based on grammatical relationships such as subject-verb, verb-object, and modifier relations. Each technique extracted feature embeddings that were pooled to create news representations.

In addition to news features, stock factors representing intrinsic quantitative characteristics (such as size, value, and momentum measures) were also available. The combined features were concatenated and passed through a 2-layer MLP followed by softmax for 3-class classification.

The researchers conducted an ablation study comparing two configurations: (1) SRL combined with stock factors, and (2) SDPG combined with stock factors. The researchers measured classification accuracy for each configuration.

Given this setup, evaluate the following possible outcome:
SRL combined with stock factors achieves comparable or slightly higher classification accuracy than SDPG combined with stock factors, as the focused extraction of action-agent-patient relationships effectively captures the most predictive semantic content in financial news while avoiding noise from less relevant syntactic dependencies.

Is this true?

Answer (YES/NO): NO